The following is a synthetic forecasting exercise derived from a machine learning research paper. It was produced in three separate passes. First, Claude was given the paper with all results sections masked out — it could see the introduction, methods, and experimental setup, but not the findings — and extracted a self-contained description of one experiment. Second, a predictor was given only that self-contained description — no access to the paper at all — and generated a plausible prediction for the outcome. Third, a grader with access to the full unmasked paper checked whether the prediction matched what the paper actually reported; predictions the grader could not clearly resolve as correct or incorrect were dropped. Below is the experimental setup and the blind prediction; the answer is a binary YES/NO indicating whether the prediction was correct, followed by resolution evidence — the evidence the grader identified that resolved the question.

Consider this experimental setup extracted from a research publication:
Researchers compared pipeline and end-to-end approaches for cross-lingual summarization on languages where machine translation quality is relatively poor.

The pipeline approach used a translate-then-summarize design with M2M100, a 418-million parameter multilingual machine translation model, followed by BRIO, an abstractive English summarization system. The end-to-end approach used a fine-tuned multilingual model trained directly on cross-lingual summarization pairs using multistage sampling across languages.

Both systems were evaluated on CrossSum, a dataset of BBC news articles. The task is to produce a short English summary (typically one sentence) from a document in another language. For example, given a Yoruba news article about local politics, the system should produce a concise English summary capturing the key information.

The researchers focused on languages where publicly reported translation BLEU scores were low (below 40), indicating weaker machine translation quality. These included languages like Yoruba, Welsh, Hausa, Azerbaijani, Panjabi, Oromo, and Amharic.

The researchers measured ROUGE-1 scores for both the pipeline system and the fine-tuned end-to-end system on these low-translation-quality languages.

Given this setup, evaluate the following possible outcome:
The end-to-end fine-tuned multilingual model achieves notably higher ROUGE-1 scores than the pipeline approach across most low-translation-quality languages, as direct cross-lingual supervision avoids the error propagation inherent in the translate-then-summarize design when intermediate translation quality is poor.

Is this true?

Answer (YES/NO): YES